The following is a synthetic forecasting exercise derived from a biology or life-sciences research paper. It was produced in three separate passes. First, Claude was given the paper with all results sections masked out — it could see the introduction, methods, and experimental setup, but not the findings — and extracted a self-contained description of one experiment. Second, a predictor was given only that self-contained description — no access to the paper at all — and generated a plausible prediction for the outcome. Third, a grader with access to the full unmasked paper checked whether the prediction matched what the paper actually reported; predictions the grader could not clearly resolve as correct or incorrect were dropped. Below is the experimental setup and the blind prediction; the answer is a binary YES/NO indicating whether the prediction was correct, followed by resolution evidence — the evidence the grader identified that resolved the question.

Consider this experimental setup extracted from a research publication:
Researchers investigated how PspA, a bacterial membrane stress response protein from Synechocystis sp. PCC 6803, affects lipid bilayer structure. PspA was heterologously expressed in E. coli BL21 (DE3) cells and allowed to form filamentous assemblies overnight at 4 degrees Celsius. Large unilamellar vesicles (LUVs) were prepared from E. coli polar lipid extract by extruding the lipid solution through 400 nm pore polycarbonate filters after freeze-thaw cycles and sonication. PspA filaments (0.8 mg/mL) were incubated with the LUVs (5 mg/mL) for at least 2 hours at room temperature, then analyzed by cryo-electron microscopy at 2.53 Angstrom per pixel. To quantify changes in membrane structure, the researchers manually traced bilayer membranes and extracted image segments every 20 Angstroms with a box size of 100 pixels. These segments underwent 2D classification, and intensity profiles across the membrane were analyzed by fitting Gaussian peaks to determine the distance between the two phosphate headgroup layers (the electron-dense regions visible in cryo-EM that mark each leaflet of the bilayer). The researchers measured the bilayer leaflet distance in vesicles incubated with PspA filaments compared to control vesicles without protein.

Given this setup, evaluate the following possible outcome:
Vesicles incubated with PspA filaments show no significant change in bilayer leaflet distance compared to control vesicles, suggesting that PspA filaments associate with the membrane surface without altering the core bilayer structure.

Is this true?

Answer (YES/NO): NO